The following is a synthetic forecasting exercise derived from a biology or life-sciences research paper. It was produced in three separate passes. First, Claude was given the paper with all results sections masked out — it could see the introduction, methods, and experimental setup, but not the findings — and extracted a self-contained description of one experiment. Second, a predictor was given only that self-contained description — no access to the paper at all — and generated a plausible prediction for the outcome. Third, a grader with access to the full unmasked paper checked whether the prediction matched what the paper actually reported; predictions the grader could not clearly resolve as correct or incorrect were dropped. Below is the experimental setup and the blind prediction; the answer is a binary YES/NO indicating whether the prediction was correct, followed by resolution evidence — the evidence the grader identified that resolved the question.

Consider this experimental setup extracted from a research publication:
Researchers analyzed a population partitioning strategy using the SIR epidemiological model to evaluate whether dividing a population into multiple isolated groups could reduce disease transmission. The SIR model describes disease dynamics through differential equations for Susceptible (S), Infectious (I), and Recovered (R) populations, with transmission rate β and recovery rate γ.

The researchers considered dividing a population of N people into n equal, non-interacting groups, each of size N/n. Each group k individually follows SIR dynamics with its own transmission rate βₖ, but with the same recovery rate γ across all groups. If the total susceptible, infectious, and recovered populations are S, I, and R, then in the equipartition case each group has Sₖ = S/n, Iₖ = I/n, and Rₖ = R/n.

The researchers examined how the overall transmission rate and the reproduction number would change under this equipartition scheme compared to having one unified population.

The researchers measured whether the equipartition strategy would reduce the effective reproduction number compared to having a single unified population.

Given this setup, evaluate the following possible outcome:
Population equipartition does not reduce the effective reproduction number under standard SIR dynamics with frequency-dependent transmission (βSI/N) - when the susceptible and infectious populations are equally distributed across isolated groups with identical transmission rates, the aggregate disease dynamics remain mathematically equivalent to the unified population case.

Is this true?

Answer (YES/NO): YES